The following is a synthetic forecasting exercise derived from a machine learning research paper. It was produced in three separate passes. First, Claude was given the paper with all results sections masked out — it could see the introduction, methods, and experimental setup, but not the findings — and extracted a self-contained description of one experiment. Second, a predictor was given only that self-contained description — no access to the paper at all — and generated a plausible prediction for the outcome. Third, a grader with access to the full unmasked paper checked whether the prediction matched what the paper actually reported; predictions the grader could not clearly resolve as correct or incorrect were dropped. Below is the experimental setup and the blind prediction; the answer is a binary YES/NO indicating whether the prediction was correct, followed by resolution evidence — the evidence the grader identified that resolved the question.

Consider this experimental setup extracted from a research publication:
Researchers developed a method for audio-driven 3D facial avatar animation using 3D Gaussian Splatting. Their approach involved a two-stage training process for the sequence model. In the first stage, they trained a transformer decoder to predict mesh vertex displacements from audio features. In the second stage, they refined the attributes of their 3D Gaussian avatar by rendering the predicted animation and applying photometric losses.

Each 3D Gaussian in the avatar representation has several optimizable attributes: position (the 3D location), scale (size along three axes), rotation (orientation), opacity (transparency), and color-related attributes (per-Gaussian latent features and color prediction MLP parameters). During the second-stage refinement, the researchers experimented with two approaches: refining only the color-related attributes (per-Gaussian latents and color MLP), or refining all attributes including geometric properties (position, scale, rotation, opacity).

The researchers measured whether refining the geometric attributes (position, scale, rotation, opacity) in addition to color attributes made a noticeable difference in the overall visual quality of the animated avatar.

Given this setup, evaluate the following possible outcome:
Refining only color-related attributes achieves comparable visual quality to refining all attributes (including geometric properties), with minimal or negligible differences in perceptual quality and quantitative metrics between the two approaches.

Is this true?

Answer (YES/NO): YES